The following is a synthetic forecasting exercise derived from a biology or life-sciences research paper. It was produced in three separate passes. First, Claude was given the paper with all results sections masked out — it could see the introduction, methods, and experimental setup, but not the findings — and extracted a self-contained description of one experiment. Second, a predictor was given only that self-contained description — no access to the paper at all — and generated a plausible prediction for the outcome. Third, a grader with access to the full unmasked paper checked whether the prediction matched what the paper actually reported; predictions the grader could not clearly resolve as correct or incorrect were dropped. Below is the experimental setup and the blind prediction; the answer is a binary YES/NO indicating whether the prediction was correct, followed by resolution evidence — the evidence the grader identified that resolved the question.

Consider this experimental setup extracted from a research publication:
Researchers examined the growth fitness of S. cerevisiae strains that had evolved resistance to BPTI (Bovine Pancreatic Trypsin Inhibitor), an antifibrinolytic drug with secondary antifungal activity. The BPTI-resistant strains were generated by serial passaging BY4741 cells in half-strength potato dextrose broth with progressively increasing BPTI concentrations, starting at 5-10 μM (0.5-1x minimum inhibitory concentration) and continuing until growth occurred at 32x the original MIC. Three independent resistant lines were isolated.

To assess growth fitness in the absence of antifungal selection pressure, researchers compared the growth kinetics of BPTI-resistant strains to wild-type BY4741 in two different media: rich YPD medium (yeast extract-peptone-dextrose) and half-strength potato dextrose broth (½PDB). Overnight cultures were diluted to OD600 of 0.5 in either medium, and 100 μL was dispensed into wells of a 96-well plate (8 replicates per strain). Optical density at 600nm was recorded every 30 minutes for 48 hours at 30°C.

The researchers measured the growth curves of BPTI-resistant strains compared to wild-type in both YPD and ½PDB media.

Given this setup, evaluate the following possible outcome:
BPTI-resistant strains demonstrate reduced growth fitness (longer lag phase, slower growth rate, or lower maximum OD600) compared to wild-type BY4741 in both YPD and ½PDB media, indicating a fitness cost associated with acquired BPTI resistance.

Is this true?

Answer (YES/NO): NO